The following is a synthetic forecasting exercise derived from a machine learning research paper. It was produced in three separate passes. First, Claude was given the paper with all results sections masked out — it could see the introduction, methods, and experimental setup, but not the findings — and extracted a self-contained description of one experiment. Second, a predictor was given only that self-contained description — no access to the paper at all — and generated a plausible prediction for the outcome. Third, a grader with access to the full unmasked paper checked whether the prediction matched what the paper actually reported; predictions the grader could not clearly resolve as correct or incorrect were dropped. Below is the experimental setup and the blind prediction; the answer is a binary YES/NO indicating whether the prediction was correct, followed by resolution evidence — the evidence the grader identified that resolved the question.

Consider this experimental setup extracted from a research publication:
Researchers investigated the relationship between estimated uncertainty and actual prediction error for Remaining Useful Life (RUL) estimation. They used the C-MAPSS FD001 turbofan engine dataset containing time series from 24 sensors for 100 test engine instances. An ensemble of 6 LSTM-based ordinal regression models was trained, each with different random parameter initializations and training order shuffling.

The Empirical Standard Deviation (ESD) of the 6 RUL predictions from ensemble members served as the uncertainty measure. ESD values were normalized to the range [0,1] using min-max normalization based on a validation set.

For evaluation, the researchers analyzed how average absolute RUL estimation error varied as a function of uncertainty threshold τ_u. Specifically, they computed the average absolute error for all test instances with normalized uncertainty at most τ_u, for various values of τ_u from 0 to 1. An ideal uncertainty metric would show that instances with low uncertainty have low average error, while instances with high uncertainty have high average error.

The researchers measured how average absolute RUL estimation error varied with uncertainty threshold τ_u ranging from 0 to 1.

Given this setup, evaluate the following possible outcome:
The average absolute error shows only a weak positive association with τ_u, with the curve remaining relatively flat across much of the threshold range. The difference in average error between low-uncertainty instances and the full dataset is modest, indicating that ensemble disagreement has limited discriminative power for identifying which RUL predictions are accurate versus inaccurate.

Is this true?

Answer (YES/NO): NO